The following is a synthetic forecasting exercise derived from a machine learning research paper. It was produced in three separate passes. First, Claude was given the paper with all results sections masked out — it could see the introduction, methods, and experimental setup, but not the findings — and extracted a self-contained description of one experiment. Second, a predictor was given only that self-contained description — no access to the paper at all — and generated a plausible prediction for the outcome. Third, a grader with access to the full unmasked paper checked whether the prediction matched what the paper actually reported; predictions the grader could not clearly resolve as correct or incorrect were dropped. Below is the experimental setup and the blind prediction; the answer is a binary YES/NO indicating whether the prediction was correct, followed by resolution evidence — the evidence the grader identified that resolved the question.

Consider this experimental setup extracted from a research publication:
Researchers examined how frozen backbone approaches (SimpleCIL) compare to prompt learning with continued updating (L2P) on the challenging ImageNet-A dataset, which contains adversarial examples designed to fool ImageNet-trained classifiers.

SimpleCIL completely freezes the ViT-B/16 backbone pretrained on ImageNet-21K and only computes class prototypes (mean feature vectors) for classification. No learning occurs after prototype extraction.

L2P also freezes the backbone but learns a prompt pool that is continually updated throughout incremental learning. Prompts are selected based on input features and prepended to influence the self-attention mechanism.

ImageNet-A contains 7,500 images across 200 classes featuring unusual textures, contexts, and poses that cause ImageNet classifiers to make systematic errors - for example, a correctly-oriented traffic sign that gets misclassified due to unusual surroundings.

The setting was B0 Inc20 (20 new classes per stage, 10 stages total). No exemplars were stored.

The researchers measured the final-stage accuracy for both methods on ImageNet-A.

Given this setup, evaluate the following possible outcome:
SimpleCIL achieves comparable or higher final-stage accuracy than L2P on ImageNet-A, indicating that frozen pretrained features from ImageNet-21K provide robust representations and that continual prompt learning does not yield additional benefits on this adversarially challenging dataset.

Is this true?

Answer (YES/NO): YES